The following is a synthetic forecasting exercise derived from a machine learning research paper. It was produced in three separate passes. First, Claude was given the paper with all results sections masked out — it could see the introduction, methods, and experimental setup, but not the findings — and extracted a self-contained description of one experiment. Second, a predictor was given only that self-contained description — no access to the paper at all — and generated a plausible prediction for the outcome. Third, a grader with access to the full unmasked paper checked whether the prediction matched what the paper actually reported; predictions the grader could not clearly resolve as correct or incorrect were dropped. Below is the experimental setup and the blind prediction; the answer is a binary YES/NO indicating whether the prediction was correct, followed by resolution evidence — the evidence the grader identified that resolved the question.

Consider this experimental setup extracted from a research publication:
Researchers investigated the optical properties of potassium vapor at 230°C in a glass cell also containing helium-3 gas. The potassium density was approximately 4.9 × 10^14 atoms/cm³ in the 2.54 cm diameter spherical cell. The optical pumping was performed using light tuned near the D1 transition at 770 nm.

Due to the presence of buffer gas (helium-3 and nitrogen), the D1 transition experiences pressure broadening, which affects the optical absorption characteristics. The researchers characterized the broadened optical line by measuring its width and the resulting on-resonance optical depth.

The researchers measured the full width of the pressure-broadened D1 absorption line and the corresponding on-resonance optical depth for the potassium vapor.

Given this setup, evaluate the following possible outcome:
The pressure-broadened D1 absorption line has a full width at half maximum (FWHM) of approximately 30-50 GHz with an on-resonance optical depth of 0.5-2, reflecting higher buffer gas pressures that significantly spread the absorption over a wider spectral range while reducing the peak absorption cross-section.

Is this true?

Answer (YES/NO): NO